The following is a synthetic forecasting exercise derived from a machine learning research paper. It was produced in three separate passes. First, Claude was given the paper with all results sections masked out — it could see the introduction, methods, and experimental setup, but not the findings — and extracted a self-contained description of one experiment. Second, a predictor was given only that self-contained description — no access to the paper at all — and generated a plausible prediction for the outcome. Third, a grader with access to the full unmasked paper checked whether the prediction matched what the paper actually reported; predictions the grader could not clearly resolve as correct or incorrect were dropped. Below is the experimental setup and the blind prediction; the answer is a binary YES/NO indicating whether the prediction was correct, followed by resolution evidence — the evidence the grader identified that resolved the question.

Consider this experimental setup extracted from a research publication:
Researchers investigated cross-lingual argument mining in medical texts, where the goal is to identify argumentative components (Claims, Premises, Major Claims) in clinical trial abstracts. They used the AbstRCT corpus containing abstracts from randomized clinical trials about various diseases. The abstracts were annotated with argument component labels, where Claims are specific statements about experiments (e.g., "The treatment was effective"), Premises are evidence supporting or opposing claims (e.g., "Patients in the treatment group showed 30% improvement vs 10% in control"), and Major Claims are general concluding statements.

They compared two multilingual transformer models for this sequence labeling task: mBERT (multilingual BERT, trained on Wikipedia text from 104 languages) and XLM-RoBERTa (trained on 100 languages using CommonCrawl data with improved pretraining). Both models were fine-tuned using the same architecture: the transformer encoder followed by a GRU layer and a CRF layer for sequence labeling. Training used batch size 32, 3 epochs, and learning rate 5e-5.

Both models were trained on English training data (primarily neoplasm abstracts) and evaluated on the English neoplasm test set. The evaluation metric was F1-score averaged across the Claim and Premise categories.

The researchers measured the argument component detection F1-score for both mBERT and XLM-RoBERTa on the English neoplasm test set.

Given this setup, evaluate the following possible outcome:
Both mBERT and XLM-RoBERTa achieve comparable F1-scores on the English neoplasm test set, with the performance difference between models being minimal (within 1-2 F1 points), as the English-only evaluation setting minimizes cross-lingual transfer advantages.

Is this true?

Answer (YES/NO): NO